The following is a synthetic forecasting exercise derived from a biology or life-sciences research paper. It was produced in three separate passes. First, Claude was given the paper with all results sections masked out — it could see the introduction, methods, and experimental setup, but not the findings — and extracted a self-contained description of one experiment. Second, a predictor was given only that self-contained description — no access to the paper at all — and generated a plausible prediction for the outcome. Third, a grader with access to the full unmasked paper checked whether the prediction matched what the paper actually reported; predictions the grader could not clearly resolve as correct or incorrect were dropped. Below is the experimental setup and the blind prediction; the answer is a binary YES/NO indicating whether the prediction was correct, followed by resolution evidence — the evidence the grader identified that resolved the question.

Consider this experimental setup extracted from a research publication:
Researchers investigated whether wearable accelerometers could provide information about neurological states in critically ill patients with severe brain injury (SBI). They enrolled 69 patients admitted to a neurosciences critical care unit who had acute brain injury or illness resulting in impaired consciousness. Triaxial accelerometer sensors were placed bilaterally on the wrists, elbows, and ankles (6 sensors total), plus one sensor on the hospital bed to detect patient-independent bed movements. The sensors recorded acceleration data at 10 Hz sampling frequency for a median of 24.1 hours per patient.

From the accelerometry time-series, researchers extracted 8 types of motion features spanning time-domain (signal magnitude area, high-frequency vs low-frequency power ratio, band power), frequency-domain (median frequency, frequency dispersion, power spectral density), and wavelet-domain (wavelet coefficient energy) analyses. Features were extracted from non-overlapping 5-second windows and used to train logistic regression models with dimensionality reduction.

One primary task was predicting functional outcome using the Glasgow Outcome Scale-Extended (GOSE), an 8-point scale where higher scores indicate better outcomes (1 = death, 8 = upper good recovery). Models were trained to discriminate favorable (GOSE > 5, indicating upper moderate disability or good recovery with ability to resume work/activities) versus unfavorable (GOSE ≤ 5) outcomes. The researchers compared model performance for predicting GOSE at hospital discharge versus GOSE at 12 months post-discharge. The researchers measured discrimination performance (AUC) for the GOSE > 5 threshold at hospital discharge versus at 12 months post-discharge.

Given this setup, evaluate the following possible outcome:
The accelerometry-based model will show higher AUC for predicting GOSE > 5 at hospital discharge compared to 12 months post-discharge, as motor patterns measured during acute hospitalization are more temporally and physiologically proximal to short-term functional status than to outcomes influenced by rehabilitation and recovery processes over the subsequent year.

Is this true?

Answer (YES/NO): YES